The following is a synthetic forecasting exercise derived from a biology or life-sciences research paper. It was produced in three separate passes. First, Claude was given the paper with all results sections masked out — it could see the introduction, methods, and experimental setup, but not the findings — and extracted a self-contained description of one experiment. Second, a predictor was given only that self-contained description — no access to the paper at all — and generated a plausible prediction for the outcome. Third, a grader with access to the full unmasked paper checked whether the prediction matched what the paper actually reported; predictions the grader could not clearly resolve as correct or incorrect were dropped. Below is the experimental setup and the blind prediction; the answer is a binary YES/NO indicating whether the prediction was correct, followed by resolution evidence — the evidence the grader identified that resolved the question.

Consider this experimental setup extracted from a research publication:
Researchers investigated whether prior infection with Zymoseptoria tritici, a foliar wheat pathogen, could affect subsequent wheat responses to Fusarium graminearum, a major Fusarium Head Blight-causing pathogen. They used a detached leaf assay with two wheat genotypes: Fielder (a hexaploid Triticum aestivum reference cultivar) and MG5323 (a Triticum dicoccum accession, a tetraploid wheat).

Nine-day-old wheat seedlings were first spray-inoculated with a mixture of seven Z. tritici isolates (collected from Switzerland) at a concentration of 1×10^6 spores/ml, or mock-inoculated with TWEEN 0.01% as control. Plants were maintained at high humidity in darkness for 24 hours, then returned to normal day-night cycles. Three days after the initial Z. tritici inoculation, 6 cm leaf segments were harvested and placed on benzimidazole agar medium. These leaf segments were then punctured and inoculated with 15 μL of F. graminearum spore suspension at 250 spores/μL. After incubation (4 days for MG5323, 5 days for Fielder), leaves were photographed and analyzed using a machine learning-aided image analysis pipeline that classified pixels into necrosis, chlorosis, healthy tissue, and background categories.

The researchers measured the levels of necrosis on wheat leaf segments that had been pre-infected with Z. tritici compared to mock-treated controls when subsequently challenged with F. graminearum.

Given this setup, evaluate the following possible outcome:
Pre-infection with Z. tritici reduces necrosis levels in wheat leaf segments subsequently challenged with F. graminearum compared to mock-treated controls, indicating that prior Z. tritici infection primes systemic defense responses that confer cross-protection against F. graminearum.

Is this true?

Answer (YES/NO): NO